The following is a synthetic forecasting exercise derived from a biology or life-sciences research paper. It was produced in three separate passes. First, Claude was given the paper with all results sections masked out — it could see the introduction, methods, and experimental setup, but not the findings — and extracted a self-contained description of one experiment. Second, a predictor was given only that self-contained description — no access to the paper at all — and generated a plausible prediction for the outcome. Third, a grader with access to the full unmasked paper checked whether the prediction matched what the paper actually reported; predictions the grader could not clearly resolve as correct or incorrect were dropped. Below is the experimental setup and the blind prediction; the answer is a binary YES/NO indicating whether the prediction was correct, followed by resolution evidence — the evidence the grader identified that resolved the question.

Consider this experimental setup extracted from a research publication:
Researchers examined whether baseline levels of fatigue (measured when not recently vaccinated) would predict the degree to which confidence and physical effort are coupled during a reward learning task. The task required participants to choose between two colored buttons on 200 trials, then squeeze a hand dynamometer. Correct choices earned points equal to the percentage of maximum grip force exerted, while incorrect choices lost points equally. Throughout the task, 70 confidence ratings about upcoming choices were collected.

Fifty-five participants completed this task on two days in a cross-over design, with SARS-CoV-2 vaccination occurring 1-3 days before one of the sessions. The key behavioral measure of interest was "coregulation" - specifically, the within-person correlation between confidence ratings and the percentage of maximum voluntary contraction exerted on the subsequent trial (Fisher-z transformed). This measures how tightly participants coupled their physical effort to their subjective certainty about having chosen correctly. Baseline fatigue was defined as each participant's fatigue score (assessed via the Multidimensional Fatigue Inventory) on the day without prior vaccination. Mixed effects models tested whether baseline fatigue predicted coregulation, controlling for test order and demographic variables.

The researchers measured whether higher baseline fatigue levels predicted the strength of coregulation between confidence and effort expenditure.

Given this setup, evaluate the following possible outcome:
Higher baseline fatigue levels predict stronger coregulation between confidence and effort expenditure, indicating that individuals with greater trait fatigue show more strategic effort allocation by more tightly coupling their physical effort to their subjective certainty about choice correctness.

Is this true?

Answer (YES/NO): YES